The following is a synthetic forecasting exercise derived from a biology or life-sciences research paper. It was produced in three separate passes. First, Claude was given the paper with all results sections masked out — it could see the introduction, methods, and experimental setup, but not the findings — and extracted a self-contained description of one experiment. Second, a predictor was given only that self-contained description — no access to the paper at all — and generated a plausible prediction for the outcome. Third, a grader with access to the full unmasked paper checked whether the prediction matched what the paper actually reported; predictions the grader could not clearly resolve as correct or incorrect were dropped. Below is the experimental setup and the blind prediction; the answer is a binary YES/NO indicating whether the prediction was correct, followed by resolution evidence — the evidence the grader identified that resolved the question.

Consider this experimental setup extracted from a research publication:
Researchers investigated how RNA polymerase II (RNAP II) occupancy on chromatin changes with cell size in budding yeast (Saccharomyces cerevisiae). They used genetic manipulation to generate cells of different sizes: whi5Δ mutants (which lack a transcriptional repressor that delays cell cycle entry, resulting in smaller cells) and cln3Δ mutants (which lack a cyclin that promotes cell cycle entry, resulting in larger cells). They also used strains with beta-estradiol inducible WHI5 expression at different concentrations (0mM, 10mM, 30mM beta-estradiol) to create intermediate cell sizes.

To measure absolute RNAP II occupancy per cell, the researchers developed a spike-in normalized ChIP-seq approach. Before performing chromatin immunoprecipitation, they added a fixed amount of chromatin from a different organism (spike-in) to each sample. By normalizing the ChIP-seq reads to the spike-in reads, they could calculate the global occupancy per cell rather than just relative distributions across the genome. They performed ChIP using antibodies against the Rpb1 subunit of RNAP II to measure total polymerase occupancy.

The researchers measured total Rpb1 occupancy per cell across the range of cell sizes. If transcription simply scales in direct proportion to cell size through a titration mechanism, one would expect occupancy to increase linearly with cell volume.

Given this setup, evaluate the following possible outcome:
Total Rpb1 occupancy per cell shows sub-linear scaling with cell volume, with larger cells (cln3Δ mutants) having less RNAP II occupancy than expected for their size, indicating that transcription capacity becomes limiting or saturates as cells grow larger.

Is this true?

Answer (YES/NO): YES